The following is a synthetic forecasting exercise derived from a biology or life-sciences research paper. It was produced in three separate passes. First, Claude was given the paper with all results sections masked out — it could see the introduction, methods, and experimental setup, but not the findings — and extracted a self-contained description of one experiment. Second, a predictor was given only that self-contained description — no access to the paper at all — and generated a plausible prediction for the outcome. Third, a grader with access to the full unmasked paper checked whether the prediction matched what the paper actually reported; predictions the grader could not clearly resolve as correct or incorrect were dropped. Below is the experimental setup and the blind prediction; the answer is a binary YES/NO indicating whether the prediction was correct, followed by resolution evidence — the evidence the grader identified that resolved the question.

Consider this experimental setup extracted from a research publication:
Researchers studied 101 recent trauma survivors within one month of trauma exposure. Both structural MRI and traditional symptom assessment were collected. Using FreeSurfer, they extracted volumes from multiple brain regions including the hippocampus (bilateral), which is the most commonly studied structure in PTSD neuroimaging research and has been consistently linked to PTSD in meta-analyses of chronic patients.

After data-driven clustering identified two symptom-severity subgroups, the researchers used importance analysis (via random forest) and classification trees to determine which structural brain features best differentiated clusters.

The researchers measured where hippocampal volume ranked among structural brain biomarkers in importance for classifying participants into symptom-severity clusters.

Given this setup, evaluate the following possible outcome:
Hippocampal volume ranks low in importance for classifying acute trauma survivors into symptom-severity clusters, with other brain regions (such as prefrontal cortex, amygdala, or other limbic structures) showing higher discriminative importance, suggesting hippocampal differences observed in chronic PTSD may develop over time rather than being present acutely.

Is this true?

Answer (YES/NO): YES